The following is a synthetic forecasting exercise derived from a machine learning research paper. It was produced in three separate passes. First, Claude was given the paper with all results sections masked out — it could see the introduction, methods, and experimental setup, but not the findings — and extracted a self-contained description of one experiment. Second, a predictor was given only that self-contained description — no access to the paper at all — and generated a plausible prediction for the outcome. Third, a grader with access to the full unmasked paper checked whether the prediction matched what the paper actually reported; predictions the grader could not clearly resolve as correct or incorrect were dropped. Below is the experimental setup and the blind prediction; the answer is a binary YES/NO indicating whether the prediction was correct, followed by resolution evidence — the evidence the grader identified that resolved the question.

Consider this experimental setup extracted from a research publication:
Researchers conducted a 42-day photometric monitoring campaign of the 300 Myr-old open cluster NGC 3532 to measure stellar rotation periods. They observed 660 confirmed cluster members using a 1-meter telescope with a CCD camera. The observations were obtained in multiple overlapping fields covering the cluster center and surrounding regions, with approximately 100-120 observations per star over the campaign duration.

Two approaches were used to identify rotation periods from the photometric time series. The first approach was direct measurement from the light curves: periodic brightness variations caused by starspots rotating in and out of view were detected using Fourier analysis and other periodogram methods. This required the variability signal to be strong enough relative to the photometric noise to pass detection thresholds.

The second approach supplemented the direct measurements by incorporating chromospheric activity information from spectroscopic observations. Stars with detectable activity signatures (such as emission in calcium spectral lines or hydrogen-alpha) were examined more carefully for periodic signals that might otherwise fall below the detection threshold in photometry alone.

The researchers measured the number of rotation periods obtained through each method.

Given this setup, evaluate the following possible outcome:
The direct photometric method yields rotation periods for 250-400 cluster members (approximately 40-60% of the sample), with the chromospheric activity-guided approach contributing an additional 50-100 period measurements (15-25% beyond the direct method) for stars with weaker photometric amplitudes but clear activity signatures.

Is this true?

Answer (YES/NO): NO